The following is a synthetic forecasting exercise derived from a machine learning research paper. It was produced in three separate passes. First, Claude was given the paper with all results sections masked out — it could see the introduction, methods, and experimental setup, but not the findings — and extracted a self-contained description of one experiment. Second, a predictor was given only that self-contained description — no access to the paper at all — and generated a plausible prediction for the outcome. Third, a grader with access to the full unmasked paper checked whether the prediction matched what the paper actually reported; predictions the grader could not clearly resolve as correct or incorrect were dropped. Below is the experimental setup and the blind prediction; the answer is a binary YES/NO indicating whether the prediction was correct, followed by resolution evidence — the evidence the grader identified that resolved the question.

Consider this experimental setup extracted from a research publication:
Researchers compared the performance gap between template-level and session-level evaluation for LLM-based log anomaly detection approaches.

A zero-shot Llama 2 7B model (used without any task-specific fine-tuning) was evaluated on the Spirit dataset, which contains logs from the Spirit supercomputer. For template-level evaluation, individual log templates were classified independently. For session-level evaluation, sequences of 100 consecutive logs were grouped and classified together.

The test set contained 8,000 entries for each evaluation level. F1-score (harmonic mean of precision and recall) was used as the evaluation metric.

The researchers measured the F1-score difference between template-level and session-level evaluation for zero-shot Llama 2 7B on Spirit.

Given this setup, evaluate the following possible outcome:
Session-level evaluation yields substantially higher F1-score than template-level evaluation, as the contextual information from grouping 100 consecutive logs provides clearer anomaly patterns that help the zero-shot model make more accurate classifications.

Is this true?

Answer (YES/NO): YES